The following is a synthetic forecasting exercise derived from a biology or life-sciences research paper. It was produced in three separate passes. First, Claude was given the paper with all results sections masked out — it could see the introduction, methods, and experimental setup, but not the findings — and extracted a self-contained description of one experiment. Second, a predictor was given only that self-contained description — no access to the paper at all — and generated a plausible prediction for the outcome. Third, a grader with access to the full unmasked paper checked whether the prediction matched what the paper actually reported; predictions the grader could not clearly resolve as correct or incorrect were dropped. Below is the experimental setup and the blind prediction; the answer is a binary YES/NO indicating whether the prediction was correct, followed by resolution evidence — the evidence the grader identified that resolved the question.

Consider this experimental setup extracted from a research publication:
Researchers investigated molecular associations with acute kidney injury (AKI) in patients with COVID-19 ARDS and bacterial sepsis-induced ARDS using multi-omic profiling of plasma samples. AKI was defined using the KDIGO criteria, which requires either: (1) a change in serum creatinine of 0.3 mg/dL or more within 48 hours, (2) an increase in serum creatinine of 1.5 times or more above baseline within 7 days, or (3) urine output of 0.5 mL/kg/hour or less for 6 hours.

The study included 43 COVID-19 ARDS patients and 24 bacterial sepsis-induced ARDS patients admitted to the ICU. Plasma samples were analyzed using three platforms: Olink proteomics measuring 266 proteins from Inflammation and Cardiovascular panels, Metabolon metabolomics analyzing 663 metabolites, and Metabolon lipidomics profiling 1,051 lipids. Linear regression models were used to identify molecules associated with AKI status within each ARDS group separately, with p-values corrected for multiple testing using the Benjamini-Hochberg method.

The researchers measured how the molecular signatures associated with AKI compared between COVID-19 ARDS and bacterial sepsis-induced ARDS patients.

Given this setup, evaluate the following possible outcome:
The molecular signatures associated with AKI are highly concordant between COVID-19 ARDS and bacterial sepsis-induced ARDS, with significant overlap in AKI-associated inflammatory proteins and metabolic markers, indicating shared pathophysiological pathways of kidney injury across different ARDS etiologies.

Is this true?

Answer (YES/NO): NO